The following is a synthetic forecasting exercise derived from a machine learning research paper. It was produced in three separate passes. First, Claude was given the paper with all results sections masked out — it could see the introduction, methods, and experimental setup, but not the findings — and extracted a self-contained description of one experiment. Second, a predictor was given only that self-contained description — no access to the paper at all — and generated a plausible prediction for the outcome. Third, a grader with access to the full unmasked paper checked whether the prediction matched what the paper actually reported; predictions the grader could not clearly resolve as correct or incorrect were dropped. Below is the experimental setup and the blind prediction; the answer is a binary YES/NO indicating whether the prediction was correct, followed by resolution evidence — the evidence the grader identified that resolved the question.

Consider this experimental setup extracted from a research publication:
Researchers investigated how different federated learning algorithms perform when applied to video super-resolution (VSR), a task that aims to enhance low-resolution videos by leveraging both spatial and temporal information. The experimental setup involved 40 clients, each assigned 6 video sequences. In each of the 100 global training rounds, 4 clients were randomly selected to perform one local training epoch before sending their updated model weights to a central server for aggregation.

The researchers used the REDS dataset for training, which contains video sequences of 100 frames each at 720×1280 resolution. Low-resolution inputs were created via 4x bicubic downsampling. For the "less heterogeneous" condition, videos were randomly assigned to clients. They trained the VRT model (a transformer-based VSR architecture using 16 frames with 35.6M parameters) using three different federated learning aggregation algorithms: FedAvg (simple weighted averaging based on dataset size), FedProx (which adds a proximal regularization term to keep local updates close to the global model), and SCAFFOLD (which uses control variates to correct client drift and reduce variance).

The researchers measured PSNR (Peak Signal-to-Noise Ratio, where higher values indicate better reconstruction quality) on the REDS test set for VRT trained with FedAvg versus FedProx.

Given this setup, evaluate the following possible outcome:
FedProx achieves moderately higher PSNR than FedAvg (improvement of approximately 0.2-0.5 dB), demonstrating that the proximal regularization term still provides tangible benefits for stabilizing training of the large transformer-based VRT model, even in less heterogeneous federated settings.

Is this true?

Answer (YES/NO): NO